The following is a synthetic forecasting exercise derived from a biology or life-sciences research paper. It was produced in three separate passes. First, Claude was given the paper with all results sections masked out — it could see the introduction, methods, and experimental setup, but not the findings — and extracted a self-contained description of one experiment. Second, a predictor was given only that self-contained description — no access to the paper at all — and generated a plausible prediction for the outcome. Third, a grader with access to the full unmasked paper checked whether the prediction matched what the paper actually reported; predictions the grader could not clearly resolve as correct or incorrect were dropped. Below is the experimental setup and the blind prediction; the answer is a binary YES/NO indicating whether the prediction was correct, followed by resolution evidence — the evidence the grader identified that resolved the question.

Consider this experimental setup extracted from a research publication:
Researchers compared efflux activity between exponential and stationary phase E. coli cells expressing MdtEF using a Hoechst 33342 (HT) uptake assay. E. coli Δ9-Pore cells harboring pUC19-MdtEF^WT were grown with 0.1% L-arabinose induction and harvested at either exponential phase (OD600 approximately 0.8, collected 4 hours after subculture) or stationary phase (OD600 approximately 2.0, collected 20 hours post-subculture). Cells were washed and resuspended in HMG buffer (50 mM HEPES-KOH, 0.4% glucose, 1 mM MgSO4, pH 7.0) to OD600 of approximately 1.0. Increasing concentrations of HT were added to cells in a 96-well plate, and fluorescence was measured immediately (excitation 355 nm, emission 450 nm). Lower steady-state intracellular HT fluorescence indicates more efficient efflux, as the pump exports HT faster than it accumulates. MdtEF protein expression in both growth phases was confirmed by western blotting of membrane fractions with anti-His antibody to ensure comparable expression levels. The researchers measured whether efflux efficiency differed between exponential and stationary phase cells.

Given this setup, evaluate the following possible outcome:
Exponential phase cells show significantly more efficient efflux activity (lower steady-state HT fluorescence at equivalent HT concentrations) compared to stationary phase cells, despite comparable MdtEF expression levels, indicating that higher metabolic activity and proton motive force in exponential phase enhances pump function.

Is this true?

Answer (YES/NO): NO